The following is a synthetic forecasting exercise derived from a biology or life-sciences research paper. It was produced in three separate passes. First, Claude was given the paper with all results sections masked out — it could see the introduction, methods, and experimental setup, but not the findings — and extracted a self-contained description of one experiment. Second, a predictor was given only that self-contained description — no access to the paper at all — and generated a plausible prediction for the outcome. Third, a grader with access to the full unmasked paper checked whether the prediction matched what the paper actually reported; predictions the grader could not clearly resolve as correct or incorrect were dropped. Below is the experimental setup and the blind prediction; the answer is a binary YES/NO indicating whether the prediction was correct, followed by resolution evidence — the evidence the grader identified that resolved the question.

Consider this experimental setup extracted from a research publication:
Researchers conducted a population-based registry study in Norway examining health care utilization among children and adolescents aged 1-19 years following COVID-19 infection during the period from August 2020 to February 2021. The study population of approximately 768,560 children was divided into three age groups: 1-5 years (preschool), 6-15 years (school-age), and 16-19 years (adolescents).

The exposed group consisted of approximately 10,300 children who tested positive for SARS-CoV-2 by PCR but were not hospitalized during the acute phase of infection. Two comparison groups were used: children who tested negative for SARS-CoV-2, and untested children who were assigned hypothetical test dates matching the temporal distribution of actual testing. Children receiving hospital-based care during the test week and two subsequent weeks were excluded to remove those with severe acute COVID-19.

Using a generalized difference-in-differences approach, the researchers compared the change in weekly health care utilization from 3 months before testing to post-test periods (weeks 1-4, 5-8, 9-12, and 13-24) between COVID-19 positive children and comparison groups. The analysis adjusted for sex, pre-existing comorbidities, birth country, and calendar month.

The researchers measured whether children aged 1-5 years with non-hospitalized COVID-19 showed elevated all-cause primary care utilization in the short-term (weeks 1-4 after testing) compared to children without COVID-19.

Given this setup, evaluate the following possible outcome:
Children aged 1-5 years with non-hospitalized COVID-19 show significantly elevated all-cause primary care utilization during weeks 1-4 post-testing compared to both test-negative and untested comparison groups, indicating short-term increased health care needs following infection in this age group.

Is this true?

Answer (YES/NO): YES